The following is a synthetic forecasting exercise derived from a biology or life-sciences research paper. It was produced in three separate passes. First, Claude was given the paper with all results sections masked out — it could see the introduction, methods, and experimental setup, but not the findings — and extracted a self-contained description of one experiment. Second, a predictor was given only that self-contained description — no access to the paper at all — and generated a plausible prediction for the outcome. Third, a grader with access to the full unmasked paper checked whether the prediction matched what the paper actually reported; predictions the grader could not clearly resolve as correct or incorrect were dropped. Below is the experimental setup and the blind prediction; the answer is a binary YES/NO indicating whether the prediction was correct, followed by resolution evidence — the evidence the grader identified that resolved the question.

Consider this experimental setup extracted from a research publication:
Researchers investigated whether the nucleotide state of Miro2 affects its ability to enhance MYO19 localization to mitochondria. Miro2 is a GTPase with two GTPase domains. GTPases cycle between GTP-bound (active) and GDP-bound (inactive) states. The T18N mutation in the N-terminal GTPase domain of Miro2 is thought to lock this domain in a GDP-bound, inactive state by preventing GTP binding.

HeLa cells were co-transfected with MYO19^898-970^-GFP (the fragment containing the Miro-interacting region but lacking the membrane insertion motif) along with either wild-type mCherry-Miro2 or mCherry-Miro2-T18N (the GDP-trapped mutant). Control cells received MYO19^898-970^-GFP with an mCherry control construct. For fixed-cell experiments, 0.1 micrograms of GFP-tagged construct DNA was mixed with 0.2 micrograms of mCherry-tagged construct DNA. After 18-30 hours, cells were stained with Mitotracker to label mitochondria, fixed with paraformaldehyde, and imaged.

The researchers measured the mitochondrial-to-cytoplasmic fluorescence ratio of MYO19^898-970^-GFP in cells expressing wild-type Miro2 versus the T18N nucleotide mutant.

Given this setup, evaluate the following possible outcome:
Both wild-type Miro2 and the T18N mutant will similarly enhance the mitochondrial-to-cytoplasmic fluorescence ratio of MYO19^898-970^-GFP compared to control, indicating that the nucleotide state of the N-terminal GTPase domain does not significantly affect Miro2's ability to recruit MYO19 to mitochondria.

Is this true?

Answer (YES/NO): NO